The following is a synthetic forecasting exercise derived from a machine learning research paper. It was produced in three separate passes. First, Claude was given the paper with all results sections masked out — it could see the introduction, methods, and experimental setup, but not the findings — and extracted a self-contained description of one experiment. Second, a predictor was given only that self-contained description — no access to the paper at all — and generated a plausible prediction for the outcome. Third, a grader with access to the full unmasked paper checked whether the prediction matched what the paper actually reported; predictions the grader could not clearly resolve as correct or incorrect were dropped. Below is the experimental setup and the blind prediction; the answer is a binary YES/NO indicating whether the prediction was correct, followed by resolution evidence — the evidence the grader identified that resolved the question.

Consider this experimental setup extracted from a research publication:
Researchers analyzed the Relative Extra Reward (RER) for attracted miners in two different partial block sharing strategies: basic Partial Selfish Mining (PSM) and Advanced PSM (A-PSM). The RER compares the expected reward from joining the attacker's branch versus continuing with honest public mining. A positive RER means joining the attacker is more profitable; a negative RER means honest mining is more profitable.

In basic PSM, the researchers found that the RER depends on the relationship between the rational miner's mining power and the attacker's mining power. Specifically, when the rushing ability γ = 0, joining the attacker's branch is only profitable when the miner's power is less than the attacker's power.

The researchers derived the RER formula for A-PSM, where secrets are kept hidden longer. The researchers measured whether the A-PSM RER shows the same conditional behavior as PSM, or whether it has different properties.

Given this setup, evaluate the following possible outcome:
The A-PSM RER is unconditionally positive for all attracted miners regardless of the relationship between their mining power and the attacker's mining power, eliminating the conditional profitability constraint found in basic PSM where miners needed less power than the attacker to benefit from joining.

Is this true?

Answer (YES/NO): YES